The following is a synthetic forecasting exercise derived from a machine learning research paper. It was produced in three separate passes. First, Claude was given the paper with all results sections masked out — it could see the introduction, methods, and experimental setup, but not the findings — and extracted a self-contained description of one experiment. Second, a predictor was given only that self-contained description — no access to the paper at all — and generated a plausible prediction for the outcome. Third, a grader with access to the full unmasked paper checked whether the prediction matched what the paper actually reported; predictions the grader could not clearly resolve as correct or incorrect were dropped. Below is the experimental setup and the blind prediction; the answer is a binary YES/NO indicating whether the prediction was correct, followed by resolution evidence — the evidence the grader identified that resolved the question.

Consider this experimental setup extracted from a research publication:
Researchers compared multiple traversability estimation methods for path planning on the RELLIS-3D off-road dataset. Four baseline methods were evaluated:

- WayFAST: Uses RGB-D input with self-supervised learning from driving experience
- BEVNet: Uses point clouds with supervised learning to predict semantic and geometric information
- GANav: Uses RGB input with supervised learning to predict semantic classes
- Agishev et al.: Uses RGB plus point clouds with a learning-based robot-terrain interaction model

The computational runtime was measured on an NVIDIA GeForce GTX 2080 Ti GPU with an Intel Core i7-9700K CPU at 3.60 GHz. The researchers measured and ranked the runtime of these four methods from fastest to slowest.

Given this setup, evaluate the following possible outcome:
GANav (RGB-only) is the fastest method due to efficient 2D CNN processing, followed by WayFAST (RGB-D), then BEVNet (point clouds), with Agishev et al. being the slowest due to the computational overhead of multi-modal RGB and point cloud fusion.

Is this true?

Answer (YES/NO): NO